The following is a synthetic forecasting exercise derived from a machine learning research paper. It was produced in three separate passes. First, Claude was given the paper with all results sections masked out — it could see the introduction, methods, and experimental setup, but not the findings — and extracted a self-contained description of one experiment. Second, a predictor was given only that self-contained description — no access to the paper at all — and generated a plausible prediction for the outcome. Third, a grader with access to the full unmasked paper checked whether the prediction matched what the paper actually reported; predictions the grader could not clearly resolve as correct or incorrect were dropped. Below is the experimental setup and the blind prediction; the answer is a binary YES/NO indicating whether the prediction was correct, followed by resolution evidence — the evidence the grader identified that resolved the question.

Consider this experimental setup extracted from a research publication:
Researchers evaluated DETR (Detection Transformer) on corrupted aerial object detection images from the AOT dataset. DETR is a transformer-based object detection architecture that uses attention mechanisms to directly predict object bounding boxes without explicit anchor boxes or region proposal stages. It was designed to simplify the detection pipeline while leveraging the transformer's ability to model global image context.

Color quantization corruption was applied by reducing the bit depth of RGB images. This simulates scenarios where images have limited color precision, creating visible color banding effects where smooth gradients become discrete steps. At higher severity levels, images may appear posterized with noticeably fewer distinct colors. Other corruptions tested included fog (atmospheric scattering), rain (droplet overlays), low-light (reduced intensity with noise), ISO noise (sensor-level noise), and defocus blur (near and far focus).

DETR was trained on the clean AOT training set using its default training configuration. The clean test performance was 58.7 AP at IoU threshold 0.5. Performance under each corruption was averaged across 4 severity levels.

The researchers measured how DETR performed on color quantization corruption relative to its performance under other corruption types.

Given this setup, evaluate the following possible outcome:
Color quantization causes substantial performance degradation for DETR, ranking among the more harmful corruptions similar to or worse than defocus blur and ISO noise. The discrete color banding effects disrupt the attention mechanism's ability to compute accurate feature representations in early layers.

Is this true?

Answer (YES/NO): NO